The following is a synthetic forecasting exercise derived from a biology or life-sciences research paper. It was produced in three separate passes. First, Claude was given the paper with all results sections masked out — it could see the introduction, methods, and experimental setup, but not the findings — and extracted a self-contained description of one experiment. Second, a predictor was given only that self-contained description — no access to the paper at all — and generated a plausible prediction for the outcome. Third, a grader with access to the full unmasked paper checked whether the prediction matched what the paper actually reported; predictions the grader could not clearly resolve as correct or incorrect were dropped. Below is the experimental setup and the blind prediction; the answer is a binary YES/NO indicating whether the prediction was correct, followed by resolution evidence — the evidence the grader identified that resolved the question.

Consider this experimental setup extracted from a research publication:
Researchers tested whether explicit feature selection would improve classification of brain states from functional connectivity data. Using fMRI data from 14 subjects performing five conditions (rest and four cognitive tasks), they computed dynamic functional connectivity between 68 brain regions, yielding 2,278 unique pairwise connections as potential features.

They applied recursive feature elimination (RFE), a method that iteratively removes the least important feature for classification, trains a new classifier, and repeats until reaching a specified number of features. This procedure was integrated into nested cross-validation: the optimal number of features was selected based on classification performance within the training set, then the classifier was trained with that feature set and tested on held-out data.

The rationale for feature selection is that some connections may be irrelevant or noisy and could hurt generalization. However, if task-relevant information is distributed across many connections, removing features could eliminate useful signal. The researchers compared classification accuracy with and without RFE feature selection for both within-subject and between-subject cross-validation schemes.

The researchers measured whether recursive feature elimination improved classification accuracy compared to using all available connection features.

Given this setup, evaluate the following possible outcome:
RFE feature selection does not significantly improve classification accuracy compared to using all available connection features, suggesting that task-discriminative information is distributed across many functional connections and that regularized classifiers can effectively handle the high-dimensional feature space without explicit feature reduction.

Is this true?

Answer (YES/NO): YES